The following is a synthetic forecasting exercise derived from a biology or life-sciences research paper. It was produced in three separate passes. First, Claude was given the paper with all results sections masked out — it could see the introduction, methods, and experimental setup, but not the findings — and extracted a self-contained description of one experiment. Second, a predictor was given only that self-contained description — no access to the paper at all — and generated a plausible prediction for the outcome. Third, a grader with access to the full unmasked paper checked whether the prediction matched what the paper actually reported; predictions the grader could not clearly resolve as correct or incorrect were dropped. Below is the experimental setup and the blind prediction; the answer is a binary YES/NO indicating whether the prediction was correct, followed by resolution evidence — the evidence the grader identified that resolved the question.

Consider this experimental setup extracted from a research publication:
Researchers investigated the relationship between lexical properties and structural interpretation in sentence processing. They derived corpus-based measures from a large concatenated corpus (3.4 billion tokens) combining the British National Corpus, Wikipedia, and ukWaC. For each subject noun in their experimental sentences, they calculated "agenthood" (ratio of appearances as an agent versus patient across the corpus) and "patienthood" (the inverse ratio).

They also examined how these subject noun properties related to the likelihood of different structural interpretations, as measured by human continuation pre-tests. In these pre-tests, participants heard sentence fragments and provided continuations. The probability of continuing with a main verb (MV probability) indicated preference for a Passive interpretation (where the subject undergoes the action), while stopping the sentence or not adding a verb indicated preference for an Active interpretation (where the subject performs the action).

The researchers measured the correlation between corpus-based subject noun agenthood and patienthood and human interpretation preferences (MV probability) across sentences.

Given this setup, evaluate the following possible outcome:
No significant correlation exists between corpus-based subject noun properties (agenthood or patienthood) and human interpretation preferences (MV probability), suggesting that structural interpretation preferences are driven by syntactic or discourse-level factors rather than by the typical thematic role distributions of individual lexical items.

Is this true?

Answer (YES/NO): NO